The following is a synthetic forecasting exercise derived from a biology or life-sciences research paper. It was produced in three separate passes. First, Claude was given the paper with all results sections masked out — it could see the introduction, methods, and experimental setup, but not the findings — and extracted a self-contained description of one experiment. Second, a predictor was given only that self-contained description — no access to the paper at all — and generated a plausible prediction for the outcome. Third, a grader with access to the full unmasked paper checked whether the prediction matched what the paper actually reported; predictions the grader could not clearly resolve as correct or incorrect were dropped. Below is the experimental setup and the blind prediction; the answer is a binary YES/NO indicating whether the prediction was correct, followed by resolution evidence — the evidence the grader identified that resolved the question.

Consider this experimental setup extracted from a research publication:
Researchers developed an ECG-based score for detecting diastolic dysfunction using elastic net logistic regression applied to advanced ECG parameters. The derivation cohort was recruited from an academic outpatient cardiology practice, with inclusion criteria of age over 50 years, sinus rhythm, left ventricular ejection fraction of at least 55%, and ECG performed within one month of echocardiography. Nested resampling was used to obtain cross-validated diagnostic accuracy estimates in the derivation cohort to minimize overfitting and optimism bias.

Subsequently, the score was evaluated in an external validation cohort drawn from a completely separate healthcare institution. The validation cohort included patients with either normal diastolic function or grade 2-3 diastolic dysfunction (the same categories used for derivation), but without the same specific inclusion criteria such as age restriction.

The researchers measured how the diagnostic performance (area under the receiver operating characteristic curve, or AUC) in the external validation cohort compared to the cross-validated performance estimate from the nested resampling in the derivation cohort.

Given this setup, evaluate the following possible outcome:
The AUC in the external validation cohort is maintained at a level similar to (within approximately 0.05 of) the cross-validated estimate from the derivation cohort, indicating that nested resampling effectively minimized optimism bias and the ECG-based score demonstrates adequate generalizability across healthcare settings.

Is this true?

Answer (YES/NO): YES